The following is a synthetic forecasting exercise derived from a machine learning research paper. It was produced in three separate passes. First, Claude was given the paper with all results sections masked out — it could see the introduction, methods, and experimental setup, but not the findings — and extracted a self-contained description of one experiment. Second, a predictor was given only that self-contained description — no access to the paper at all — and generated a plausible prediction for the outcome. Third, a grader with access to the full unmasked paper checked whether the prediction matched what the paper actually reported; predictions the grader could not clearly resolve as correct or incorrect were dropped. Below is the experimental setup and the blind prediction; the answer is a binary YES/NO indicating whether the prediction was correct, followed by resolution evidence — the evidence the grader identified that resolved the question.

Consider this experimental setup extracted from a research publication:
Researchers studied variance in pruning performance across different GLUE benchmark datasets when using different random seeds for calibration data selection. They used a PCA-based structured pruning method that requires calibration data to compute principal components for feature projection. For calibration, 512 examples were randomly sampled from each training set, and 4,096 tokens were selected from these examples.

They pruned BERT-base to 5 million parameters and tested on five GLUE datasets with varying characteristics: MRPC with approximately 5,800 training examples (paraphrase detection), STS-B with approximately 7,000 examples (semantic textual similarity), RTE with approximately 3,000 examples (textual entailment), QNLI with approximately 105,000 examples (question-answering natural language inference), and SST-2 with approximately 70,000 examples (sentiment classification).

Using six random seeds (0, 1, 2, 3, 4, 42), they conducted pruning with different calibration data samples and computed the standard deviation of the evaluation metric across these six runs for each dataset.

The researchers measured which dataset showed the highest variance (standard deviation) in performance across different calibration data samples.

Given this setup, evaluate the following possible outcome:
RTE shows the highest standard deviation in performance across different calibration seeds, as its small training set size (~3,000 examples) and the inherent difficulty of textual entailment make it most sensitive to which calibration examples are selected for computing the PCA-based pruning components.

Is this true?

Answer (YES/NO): YES